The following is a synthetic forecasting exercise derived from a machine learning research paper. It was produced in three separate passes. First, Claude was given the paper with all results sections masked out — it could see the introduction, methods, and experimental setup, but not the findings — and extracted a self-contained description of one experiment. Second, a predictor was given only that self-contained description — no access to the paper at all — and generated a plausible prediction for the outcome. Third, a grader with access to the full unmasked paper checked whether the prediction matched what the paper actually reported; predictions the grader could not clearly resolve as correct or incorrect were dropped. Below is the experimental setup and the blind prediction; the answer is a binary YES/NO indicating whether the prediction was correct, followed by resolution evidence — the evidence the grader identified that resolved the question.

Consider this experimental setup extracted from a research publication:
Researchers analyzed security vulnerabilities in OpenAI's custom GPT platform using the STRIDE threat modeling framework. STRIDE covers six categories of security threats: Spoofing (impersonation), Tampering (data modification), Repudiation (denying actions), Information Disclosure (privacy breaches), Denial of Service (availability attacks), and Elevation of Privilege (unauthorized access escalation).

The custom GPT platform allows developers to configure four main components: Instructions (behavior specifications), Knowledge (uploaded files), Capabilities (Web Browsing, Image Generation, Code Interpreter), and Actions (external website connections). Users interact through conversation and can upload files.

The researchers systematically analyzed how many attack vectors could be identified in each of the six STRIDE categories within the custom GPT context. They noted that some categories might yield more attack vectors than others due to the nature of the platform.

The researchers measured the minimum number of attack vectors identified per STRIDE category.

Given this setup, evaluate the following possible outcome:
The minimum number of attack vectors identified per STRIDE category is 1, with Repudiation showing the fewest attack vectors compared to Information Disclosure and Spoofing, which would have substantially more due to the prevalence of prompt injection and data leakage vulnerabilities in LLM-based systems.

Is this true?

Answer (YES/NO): NO